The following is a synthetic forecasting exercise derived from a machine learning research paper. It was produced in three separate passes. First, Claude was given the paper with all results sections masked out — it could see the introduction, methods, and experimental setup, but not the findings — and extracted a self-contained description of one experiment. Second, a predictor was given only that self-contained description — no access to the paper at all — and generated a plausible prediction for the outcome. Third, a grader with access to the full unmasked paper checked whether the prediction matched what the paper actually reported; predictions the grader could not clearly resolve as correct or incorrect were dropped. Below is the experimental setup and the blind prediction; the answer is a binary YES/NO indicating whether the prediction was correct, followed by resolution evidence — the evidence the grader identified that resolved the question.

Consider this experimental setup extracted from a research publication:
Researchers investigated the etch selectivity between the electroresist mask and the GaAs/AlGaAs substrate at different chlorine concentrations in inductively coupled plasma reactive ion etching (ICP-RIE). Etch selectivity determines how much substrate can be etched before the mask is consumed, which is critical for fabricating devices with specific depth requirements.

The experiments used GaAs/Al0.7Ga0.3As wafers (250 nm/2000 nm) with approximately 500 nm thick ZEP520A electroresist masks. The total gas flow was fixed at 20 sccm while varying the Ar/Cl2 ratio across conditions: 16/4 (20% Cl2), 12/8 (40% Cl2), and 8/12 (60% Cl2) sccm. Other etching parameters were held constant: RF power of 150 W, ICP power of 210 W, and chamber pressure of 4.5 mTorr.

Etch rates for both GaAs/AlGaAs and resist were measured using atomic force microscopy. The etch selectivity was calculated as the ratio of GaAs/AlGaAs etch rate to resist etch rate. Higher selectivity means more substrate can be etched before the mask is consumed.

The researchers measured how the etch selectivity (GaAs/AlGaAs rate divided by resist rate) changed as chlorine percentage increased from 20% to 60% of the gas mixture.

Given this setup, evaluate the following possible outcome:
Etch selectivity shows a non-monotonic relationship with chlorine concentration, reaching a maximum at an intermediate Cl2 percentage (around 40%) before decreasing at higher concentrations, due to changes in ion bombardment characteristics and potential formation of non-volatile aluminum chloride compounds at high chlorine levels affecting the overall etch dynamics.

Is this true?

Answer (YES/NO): NO